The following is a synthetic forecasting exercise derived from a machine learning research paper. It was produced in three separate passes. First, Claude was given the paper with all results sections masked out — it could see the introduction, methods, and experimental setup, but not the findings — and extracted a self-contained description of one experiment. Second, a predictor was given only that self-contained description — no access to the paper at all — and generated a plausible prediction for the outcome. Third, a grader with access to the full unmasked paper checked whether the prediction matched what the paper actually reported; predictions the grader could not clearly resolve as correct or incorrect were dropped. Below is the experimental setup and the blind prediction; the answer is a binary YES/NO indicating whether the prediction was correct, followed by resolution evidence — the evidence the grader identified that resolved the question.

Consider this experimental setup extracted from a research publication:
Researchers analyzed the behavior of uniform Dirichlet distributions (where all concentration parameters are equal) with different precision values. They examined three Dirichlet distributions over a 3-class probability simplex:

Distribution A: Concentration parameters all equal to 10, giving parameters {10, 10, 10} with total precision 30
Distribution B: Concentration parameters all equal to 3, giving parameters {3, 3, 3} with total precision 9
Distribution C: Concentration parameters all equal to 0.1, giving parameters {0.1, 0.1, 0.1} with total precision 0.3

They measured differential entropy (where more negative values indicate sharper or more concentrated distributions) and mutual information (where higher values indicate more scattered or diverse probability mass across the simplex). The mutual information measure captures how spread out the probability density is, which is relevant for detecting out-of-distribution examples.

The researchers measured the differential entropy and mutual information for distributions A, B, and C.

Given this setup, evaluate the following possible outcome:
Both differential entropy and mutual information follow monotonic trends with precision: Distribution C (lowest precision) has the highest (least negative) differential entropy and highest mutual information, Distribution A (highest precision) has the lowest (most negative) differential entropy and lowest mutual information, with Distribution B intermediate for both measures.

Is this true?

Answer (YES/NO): NO